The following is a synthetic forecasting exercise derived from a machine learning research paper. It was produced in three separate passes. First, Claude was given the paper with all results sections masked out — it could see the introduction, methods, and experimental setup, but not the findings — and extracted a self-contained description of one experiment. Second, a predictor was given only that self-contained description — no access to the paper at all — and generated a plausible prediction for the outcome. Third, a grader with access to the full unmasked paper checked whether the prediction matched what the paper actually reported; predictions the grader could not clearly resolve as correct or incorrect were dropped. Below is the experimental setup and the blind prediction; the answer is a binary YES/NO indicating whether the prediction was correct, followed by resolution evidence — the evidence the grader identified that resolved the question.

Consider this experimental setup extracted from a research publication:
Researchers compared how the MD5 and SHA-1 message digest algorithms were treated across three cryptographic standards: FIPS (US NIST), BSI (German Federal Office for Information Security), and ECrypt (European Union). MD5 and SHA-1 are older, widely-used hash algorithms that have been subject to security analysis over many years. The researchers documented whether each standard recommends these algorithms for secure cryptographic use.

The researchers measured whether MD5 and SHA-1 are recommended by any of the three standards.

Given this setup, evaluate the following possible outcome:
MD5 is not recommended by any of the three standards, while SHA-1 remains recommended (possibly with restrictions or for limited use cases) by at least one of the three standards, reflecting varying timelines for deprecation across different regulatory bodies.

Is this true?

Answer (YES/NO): NO